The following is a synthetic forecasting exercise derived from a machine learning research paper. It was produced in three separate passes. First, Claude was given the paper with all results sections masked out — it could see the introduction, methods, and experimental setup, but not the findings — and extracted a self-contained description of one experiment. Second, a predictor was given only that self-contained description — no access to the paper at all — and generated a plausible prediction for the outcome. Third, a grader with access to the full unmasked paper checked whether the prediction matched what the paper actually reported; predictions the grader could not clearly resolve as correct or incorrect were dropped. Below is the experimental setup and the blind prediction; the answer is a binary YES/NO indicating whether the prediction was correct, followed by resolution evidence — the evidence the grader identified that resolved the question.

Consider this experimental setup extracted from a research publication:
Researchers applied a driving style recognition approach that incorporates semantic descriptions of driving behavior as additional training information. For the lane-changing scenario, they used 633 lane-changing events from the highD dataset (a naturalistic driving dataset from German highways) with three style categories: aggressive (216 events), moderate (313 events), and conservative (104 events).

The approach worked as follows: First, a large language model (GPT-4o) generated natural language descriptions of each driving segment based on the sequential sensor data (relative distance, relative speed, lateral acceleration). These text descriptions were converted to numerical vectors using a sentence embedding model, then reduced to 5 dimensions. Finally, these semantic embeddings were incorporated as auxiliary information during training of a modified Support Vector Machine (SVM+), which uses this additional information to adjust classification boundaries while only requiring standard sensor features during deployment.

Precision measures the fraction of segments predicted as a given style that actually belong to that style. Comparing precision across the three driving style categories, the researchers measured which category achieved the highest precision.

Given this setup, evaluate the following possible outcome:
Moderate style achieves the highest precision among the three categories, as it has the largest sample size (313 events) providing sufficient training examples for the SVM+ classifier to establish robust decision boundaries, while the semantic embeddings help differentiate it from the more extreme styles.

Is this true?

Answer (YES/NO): NO